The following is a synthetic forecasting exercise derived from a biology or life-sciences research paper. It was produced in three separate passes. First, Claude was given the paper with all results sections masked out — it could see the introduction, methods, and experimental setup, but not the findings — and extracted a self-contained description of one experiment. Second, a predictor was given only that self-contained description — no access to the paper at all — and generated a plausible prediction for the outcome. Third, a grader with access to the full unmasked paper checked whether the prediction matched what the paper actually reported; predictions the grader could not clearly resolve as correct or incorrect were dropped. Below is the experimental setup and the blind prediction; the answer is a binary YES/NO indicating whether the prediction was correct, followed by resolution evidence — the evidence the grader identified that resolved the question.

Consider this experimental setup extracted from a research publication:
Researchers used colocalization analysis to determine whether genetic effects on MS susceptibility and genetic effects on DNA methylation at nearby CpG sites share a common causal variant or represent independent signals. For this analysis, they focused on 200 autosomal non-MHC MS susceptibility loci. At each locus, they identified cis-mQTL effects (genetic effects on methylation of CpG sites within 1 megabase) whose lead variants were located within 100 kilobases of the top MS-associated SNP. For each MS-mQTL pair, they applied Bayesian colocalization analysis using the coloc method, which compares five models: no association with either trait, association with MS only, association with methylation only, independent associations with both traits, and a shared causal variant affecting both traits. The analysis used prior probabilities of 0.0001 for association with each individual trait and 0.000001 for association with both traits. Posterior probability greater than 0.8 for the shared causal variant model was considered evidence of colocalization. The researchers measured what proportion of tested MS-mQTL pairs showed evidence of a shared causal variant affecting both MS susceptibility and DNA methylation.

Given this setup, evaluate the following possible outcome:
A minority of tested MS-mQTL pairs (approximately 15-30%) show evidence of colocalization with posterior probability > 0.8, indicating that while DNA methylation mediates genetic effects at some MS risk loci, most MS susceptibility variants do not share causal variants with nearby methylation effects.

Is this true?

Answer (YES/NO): NO